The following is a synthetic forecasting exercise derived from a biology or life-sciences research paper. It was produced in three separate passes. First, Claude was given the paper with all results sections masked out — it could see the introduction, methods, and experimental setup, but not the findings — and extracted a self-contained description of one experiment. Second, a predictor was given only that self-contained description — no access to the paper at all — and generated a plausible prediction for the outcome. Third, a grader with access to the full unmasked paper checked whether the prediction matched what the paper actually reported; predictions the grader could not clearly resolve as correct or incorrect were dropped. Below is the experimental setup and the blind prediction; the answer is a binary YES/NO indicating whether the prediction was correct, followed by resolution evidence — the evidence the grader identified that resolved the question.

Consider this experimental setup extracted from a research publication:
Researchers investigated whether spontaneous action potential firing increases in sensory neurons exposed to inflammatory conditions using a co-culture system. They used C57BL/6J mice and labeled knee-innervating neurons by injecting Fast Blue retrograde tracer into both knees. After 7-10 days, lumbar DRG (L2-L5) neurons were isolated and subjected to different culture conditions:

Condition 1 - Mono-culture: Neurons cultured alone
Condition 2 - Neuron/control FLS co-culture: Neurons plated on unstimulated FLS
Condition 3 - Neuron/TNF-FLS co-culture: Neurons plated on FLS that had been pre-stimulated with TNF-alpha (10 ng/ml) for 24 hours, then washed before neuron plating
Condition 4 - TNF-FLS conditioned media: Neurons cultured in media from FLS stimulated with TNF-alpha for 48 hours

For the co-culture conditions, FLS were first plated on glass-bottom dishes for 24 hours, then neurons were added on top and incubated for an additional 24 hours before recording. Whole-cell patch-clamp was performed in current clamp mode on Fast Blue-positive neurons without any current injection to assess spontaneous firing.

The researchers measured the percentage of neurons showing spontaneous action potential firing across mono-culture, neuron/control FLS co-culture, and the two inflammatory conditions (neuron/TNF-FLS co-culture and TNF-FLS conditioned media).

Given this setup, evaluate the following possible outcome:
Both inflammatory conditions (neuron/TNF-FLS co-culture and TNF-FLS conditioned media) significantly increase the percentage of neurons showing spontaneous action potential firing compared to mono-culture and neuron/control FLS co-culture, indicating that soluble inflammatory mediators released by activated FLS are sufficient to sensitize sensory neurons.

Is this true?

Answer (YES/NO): YES